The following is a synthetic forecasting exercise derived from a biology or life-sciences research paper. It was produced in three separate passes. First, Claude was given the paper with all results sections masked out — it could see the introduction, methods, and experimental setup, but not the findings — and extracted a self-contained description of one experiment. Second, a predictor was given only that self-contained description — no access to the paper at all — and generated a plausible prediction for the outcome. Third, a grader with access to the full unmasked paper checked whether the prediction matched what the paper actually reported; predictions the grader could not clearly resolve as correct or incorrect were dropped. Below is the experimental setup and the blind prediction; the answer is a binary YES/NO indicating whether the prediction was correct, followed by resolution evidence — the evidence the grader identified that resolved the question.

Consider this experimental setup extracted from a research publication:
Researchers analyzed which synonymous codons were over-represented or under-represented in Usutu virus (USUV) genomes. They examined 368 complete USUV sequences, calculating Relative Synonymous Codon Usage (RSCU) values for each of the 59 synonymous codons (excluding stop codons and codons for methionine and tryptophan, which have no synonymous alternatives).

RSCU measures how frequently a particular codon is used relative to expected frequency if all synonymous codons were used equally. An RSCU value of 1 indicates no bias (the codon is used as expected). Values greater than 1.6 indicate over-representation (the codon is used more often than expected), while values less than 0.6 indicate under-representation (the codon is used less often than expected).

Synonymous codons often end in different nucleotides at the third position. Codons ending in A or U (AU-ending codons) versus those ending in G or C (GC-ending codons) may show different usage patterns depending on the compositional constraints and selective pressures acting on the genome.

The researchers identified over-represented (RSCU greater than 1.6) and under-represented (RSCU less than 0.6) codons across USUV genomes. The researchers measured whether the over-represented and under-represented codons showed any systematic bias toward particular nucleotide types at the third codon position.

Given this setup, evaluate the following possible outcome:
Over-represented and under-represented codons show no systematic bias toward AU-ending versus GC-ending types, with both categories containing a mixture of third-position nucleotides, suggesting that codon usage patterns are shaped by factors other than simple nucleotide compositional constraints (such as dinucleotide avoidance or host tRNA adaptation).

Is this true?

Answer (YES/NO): NO